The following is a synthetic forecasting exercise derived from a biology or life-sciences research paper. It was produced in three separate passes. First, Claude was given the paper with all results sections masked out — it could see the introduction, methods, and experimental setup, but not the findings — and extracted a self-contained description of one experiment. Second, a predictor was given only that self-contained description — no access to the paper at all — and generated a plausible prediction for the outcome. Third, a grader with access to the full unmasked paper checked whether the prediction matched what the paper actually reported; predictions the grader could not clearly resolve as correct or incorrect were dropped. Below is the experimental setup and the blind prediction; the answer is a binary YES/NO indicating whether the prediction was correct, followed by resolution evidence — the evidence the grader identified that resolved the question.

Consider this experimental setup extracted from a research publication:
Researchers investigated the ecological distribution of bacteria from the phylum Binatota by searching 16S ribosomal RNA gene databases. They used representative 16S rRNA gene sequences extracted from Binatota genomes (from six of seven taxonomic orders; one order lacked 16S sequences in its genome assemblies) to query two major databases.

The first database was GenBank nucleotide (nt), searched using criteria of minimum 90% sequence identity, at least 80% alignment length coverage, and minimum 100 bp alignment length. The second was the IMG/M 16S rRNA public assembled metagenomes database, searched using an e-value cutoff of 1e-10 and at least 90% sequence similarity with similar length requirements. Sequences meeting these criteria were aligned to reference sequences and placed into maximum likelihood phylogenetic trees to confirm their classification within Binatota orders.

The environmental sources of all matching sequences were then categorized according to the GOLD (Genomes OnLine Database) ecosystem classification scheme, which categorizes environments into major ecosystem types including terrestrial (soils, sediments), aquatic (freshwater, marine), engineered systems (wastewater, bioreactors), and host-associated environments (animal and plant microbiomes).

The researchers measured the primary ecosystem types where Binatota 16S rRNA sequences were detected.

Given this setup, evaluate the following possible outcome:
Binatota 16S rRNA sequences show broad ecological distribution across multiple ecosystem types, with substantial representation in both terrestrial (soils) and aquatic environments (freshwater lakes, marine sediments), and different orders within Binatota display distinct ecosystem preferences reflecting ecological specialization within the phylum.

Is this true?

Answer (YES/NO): NO